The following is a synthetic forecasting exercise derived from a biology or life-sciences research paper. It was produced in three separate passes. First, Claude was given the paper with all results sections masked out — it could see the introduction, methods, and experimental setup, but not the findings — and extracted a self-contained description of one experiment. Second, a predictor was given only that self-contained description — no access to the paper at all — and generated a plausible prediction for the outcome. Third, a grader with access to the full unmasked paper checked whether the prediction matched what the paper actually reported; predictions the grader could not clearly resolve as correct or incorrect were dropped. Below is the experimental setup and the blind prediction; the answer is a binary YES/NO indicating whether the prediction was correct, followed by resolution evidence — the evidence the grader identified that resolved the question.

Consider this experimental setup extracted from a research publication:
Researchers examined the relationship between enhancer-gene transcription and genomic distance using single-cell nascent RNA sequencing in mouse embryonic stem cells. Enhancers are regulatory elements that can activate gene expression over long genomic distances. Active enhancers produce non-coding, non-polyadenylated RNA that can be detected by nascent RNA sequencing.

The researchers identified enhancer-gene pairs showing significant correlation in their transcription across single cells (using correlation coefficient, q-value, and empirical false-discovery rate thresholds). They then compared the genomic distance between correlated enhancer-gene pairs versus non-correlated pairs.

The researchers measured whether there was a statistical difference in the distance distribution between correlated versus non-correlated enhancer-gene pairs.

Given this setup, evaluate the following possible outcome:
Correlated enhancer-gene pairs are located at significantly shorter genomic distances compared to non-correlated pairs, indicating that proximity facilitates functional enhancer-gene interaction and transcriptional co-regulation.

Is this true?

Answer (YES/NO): YES